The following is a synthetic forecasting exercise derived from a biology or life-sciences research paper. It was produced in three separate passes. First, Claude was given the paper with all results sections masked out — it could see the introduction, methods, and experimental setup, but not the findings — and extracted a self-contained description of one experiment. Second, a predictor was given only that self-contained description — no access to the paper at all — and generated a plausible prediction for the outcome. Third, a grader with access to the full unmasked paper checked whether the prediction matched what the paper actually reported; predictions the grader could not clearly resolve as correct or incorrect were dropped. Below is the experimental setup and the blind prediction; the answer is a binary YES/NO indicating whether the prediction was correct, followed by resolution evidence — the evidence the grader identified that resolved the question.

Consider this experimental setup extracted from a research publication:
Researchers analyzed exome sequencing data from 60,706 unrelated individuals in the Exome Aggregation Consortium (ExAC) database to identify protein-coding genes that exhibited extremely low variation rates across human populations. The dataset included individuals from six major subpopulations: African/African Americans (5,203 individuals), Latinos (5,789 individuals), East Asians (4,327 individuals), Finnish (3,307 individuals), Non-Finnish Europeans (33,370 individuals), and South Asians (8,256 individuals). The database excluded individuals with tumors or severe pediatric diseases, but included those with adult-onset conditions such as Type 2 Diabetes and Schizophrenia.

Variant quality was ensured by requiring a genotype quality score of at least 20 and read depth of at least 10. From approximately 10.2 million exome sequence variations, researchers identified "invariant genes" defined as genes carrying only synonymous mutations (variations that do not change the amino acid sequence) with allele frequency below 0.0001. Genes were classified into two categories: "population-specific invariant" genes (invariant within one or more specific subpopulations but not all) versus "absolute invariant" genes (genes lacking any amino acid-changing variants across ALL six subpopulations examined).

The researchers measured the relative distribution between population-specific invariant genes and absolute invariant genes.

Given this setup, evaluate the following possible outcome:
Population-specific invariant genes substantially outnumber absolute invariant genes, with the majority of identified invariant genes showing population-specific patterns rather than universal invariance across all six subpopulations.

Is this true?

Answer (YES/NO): YES